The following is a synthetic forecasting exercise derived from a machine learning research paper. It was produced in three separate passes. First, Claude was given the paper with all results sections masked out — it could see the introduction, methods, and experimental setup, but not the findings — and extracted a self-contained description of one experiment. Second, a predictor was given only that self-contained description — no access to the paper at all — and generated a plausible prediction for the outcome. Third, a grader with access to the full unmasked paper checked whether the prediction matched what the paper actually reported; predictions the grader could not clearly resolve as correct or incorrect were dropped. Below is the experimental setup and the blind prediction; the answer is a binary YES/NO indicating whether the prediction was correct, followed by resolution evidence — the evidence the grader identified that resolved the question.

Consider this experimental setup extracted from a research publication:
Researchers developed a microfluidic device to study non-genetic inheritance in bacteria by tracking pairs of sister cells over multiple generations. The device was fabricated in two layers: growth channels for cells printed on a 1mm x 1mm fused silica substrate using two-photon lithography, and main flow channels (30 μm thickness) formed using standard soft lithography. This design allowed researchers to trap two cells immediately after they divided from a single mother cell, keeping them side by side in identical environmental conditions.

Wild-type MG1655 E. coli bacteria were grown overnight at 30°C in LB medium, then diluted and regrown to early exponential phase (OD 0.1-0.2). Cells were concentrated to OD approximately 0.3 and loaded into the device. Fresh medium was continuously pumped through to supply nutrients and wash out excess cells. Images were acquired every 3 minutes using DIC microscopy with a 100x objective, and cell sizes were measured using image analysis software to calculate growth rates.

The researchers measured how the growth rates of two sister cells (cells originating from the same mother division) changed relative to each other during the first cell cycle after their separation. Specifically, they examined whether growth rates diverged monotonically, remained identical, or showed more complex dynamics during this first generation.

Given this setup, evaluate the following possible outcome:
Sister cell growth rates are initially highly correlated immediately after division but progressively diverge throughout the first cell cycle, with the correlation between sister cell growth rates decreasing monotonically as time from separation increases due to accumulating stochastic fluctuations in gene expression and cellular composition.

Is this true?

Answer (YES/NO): NO